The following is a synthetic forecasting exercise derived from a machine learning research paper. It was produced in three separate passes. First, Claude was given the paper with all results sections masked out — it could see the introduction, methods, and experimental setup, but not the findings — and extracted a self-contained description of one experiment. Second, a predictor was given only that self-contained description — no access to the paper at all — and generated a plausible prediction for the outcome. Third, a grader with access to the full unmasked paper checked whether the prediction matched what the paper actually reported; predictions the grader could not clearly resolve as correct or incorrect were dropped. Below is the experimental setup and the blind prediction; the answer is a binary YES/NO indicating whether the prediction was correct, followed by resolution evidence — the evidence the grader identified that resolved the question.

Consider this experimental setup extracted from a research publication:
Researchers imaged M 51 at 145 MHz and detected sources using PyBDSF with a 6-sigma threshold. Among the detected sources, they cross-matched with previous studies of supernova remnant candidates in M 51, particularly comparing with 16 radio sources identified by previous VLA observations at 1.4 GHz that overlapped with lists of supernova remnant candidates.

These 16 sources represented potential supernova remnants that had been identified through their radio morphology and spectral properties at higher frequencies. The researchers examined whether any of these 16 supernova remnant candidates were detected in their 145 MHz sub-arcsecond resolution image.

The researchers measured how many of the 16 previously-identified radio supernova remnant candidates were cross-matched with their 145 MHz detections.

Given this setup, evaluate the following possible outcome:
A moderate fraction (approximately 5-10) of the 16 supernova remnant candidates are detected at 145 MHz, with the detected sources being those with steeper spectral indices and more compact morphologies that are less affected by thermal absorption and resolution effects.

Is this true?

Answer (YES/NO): NO